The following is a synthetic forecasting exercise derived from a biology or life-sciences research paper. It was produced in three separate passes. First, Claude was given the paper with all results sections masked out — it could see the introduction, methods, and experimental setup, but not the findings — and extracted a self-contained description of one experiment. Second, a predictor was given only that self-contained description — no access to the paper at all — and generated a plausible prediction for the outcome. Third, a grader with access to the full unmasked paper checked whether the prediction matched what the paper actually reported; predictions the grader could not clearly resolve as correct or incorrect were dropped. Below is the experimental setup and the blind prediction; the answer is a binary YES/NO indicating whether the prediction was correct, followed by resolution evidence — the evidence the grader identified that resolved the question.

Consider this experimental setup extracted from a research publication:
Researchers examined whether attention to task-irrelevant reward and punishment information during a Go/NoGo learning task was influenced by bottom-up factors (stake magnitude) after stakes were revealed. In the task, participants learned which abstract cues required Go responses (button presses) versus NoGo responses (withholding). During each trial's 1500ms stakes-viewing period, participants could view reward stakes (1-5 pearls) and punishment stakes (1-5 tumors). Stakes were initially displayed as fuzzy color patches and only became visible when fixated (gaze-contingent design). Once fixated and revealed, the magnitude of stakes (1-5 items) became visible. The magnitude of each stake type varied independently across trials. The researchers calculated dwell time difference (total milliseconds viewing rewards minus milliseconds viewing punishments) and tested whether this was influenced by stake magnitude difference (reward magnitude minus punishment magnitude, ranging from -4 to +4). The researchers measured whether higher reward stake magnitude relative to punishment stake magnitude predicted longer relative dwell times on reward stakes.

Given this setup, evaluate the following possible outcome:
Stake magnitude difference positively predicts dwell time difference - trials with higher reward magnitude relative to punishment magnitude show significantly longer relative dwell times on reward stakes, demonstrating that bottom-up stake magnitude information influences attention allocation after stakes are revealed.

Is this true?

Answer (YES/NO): YES